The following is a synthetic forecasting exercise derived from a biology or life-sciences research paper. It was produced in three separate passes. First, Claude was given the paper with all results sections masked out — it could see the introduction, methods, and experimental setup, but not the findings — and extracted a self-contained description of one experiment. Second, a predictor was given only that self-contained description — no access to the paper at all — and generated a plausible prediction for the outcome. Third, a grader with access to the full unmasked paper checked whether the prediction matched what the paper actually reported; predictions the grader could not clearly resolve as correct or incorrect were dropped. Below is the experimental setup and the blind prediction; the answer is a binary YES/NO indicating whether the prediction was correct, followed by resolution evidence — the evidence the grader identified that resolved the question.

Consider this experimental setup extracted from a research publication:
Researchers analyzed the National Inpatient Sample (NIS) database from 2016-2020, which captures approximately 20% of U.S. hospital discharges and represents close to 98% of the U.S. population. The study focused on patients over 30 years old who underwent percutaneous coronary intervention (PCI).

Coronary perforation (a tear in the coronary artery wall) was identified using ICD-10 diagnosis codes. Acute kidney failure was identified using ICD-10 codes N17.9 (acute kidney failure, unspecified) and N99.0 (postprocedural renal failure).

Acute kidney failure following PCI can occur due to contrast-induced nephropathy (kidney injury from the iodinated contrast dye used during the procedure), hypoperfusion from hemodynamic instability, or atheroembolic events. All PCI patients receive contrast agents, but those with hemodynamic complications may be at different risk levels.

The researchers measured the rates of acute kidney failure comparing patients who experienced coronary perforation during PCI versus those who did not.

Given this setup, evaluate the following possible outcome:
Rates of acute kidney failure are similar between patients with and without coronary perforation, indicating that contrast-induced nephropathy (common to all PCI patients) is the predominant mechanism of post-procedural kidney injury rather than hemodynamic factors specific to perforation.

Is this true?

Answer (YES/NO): NO